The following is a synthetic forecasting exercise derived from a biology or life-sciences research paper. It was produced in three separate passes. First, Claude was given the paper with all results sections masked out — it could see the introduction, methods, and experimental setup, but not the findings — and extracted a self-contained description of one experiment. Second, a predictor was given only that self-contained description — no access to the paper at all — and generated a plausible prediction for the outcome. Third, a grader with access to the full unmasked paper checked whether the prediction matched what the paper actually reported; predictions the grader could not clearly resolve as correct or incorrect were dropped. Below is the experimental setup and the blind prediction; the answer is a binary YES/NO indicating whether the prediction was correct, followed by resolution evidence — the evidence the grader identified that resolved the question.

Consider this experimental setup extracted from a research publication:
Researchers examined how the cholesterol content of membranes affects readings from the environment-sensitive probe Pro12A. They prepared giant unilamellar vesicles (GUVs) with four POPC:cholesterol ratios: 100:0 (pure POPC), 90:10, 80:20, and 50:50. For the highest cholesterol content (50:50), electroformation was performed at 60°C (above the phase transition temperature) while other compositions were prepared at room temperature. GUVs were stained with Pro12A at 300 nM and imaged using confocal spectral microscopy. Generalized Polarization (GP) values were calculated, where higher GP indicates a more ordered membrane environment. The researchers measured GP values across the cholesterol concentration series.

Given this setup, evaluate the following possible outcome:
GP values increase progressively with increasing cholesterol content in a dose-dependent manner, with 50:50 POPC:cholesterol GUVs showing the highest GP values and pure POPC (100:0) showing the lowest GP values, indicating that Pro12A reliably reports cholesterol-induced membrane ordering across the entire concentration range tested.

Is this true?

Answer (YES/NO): YES